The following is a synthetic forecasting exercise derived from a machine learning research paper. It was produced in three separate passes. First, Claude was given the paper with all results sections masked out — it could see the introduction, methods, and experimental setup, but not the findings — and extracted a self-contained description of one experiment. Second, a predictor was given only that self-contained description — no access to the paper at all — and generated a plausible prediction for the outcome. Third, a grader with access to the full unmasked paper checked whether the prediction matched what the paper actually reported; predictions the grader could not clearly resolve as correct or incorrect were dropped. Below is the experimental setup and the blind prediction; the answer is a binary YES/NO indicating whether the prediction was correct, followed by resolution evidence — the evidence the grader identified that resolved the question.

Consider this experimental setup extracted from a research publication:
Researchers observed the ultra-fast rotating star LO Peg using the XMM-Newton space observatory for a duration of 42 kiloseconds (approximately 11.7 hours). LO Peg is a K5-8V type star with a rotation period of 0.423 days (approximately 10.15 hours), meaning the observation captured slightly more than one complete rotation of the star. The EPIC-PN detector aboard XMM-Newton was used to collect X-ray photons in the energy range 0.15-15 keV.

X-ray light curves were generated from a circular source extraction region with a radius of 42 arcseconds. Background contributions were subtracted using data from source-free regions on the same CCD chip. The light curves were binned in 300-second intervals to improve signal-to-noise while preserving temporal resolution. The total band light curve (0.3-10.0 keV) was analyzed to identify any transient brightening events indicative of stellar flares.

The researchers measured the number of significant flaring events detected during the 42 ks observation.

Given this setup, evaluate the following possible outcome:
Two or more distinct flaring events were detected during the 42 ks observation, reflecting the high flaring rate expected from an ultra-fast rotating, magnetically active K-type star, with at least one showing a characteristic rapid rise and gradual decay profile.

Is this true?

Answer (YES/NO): NO